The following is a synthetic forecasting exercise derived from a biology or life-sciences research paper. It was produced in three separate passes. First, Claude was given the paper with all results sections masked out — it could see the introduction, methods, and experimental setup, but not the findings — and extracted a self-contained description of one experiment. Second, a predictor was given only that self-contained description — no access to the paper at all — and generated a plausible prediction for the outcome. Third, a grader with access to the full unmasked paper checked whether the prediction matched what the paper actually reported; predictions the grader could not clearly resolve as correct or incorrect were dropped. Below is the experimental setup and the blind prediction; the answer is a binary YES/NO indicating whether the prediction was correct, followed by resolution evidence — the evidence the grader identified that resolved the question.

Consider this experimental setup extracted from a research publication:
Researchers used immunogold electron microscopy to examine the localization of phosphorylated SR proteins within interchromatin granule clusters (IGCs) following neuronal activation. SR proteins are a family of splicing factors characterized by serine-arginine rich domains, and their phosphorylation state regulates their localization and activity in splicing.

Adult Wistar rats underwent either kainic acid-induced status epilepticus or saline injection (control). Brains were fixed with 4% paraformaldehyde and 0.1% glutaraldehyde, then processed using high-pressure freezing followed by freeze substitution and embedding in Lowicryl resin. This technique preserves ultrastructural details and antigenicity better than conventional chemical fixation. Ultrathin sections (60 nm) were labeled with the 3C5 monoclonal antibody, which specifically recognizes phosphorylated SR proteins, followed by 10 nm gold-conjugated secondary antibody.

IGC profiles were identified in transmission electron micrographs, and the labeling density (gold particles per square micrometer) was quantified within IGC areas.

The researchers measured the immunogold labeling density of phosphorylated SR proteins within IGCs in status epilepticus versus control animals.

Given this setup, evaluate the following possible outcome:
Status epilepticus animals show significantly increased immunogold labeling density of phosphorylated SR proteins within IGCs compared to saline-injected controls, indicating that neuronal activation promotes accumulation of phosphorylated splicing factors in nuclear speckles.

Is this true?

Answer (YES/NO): YES